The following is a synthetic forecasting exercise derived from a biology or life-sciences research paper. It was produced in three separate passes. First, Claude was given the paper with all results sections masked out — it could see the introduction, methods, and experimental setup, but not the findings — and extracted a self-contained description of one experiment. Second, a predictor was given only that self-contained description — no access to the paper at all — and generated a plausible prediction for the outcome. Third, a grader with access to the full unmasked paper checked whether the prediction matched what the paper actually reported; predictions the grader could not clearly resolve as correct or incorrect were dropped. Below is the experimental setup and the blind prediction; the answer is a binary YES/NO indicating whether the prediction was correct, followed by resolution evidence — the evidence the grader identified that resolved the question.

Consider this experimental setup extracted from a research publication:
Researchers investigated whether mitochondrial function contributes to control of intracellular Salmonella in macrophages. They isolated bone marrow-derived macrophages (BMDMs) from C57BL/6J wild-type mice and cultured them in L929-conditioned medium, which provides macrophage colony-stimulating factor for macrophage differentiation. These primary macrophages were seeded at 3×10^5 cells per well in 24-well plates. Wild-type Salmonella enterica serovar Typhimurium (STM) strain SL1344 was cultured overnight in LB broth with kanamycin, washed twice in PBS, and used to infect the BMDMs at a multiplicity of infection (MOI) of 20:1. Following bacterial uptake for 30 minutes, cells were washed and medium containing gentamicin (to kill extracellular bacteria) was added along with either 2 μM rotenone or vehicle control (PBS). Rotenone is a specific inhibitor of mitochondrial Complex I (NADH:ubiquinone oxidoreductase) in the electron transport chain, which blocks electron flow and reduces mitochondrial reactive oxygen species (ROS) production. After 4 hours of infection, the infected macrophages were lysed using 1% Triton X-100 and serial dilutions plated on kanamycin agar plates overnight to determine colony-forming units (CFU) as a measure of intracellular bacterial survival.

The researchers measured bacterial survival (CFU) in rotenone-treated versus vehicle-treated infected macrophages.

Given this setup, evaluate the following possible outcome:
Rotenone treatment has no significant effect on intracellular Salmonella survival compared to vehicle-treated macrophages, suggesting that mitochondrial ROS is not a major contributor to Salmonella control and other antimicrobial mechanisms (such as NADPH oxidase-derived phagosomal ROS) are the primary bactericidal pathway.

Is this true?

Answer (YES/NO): NO